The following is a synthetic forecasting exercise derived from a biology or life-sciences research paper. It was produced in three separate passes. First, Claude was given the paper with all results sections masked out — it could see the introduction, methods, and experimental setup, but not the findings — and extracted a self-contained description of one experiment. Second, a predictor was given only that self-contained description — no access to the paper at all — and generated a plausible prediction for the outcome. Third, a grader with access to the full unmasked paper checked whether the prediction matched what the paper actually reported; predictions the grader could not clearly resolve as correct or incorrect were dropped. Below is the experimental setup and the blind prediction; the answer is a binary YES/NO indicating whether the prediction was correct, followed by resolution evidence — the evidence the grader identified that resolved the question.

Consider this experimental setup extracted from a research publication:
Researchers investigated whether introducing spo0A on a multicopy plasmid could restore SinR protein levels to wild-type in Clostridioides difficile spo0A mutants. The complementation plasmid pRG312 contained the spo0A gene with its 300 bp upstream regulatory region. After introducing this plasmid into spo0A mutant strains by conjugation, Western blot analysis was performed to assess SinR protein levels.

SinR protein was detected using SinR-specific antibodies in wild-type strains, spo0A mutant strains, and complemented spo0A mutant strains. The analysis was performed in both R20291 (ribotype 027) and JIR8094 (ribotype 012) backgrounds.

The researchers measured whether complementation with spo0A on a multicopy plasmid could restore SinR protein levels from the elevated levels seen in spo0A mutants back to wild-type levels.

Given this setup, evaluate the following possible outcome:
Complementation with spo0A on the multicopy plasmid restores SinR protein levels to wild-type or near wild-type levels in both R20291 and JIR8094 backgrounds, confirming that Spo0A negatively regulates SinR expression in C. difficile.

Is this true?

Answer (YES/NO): NO